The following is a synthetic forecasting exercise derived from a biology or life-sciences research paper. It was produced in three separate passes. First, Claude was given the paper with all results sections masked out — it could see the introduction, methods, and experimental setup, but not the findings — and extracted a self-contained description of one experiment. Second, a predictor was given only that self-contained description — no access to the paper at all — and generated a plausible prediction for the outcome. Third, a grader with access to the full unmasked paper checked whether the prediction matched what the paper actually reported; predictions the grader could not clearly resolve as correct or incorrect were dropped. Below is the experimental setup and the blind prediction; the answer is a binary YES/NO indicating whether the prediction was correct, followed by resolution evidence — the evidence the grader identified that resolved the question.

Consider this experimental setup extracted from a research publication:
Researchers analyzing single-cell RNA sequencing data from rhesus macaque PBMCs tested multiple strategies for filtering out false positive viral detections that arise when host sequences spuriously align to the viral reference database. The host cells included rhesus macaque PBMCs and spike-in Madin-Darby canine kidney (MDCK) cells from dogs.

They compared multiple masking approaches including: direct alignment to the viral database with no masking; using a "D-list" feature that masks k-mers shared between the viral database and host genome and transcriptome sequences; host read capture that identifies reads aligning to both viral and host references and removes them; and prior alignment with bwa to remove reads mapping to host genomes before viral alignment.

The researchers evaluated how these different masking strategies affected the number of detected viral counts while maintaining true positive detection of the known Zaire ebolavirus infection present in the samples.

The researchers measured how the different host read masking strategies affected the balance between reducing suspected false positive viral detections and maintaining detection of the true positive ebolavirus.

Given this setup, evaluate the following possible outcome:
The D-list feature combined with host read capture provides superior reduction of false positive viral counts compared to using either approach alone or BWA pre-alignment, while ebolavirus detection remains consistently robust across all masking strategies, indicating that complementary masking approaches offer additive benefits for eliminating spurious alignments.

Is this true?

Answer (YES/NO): NO